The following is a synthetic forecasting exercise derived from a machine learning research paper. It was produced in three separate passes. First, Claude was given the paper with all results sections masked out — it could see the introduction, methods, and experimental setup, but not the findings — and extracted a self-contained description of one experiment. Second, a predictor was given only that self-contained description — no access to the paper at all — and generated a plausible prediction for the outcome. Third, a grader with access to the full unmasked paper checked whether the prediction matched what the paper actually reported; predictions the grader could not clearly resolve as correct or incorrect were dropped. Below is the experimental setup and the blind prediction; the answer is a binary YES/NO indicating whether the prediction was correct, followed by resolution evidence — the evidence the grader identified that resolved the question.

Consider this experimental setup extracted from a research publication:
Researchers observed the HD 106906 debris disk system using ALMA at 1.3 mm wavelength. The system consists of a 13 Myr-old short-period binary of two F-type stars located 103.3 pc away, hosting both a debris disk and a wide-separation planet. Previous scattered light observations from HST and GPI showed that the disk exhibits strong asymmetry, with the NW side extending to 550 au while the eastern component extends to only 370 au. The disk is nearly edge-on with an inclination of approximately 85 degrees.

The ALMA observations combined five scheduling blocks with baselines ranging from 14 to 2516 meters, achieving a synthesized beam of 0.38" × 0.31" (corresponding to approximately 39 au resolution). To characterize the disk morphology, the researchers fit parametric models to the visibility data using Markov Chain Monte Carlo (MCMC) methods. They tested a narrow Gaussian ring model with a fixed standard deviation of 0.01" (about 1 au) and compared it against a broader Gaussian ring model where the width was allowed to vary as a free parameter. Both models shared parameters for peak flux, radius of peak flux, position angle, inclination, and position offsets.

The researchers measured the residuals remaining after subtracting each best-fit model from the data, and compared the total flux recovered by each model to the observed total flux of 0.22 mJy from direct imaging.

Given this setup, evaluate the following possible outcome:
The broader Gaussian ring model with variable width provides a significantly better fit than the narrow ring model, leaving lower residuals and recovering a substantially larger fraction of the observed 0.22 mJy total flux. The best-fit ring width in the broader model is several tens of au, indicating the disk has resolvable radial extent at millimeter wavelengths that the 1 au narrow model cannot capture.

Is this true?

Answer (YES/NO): NO